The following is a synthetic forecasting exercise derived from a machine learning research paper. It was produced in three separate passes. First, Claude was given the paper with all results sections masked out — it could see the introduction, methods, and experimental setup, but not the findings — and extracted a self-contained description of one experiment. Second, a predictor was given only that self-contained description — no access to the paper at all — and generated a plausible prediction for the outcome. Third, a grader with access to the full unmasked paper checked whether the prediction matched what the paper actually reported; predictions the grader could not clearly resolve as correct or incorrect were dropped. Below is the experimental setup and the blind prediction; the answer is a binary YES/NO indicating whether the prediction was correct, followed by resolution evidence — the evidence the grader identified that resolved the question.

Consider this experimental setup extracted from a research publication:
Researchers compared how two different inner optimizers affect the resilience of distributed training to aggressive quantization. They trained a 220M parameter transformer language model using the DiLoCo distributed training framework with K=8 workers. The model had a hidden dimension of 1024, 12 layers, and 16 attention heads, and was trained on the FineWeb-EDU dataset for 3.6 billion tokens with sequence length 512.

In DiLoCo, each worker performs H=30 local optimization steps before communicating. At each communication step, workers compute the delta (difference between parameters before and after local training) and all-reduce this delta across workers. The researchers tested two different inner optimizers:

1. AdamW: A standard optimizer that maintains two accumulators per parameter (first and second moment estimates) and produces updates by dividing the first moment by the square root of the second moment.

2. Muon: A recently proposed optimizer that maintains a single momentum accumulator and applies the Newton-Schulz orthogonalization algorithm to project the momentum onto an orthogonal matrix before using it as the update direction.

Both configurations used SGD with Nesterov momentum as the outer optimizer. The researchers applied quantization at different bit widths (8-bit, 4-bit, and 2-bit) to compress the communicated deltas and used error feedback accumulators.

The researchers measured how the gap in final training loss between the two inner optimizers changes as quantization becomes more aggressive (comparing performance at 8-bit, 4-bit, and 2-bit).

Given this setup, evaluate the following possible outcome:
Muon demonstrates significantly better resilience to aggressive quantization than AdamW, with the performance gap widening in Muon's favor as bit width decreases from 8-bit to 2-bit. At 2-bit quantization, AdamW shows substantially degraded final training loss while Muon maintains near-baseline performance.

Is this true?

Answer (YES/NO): YES